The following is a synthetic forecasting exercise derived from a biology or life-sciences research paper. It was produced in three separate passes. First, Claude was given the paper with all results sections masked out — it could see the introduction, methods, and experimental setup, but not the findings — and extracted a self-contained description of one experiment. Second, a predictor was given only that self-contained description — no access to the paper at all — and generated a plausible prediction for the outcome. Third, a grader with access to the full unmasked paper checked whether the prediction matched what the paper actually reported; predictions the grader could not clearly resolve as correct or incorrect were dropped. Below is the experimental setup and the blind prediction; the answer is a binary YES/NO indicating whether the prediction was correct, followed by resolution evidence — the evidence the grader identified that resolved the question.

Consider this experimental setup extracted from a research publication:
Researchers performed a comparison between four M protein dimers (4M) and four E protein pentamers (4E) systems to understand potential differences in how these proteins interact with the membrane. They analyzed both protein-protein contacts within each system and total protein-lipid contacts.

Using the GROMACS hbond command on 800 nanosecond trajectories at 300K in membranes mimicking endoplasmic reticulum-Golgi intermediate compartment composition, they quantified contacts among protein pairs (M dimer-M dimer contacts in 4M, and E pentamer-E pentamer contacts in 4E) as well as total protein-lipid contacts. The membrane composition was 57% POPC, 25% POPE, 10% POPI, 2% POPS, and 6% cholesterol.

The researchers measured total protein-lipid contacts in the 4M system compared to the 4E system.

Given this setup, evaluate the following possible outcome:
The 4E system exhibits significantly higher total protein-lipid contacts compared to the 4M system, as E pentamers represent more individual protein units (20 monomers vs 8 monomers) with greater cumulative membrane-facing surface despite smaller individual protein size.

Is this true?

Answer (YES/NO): NO